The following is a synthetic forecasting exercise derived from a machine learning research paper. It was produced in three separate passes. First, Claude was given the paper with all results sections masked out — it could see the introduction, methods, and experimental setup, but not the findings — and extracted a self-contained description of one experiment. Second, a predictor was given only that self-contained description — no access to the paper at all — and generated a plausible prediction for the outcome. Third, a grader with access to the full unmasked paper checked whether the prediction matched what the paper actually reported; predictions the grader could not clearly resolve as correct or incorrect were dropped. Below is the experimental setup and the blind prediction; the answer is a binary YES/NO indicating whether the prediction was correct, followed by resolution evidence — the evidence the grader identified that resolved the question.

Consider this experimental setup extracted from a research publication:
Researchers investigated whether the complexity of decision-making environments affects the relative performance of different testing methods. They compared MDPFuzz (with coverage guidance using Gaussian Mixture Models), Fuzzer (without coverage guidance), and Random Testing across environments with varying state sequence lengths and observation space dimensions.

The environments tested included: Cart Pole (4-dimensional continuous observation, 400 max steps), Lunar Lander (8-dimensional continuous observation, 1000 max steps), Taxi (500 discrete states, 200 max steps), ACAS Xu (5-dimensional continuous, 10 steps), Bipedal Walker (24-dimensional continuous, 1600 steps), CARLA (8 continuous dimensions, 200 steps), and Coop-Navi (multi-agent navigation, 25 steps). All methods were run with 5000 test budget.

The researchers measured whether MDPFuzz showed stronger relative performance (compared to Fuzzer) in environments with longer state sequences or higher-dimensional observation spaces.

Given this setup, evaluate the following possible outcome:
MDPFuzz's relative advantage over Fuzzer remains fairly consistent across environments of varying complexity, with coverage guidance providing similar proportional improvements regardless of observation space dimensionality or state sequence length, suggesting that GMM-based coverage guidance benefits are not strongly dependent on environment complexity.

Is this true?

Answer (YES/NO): NO